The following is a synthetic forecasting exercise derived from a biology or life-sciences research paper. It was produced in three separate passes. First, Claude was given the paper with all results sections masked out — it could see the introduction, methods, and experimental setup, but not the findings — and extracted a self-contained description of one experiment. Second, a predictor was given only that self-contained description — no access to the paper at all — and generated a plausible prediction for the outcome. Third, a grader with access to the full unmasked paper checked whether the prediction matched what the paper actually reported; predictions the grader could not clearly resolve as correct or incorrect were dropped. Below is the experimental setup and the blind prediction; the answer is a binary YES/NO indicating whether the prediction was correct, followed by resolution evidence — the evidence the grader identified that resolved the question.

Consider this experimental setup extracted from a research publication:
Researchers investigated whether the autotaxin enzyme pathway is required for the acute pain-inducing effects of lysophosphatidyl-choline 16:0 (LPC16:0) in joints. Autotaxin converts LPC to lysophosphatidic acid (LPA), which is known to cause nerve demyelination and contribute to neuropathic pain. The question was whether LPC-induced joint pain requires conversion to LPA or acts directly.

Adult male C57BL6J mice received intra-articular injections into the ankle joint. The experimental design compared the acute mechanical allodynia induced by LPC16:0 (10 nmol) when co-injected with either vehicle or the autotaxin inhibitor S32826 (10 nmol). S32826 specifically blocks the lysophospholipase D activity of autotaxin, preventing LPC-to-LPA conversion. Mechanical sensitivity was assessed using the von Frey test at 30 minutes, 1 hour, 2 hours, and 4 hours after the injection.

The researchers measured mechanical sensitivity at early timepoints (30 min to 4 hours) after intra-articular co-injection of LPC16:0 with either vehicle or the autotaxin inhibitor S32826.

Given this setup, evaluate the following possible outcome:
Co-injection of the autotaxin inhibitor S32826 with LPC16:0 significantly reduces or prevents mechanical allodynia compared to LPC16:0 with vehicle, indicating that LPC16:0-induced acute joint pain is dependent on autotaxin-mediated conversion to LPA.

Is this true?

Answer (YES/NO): NO